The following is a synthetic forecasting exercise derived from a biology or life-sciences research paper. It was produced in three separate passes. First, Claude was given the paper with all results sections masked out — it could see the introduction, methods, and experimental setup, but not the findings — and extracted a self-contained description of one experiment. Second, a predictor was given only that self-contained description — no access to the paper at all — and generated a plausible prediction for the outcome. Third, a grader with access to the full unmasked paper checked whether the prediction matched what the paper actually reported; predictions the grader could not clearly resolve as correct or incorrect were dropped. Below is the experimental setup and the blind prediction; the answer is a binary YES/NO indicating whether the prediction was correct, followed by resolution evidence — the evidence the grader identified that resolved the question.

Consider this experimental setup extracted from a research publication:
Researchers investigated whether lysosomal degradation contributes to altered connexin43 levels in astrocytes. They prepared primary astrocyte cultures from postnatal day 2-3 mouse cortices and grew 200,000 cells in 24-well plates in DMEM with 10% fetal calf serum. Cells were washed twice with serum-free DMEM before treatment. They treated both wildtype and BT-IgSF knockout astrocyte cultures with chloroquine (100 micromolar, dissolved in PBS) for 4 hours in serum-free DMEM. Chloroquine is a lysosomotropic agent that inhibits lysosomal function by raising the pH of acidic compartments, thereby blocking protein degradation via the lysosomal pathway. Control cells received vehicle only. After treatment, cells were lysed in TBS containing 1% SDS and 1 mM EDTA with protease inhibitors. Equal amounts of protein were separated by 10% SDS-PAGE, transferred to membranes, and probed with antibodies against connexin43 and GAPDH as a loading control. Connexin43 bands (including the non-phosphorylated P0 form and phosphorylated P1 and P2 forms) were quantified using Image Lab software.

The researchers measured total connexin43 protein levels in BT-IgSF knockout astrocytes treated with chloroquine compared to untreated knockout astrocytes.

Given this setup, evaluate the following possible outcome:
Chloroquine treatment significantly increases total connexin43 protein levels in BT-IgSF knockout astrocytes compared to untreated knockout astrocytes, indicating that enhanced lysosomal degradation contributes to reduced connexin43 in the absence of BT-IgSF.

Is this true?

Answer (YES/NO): YES